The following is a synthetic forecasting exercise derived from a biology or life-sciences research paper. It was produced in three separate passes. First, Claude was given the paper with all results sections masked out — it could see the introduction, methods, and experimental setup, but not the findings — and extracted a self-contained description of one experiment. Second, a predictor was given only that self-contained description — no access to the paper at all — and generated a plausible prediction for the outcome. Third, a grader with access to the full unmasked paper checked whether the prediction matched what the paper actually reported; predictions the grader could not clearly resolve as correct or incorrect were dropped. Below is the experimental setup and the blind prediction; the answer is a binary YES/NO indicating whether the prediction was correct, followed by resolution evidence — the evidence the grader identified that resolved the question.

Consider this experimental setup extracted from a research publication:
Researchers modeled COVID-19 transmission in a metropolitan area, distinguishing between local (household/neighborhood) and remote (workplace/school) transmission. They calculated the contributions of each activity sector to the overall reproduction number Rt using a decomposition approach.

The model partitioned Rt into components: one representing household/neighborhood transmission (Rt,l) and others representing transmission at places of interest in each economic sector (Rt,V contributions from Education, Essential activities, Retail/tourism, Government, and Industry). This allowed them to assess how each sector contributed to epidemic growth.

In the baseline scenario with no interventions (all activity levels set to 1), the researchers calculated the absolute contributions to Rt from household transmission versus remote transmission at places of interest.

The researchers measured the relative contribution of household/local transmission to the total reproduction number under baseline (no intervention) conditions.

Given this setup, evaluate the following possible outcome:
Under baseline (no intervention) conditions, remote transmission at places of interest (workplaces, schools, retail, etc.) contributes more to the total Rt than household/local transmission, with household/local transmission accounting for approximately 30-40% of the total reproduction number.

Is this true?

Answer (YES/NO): NO